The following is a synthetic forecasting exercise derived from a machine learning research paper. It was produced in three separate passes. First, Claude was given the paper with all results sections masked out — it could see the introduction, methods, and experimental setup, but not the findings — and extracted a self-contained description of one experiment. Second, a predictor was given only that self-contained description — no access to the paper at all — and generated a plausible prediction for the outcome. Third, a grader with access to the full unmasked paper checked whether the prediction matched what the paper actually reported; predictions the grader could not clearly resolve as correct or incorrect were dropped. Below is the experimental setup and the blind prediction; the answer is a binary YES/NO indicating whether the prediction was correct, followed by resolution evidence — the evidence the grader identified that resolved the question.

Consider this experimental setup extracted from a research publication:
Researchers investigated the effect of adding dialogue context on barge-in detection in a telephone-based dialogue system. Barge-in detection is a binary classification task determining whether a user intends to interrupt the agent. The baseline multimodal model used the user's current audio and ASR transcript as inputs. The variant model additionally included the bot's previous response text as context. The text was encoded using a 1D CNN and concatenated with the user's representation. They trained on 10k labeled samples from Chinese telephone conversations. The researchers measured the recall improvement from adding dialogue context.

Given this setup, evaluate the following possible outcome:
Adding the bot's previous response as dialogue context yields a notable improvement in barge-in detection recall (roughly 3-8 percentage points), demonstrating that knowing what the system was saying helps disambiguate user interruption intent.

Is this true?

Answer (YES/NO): YES